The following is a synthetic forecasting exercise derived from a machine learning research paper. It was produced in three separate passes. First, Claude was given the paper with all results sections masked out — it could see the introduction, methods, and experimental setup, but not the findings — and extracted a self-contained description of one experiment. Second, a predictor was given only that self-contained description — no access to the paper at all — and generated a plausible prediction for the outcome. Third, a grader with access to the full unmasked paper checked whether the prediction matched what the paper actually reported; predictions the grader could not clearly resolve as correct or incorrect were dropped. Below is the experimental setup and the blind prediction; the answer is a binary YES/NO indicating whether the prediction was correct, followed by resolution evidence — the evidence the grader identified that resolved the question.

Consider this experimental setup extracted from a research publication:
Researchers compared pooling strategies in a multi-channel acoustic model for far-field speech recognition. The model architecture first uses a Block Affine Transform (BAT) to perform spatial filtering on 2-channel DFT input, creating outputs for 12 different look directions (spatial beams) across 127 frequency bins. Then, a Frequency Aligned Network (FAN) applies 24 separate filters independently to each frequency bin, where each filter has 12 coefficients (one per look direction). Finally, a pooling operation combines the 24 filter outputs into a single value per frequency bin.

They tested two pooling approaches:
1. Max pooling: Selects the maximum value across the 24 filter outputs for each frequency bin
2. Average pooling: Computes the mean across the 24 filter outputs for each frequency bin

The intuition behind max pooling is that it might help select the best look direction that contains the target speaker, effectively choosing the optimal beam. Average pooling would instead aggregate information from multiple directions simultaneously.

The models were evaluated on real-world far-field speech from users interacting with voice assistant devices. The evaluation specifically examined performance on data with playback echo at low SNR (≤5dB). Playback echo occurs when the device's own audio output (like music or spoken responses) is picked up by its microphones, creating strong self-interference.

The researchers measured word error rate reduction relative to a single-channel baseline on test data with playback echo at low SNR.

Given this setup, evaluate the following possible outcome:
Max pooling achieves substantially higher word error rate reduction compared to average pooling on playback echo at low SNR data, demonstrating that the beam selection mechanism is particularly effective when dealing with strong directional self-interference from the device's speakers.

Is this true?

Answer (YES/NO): NO